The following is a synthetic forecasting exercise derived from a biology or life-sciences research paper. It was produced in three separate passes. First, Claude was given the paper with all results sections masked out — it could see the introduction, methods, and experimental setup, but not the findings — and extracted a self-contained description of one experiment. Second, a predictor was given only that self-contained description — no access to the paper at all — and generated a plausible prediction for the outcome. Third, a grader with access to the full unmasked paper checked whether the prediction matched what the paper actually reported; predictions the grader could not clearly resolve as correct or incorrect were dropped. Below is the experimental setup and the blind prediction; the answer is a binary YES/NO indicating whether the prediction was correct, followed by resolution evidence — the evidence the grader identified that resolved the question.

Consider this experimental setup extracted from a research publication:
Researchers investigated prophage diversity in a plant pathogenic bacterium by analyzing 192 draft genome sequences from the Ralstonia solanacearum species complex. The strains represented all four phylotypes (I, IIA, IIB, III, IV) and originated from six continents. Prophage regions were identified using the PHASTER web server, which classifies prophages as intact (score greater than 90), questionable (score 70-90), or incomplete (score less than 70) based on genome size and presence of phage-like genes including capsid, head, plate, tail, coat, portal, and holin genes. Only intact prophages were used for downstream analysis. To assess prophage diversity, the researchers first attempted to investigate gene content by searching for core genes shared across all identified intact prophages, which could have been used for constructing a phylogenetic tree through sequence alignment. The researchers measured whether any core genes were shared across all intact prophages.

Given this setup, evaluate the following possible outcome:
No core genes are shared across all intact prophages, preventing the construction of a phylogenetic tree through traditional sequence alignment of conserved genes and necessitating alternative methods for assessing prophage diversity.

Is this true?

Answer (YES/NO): YES